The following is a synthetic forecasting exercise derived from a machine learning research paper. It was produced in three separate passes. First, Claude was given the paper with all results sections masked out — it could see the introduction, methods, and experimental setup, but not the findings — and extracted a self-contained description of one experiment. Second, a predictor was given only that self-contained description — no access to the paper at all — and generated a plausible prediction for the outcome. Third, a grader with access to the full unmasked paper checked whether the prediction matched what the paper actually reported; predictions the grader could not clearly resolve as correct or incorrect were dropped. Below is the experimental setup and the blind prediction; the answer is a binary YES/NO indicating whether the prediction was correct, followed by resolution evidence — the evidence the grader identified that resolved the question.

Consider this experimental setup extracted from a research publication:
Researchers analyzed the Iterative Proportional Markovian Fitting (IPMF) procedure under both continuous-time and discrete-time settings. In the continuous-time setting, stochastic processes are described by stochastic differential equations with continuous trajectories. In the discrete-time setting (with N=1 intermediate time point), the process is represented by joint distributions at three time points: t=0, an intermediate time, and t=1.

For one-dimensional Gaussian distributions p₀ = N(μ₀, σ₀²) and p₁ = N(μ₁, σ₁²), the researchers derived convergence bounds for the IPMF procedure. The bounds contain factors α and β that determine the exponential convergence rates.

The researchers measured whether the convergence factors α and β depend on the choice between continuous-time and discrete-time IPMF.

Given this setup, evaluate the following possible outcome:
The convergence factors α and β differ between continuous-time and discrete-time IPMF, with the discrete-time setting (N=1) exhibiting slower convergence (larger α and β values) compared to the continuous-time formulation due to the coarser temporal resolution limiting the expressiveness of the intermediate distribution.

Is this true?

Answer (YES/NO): NO